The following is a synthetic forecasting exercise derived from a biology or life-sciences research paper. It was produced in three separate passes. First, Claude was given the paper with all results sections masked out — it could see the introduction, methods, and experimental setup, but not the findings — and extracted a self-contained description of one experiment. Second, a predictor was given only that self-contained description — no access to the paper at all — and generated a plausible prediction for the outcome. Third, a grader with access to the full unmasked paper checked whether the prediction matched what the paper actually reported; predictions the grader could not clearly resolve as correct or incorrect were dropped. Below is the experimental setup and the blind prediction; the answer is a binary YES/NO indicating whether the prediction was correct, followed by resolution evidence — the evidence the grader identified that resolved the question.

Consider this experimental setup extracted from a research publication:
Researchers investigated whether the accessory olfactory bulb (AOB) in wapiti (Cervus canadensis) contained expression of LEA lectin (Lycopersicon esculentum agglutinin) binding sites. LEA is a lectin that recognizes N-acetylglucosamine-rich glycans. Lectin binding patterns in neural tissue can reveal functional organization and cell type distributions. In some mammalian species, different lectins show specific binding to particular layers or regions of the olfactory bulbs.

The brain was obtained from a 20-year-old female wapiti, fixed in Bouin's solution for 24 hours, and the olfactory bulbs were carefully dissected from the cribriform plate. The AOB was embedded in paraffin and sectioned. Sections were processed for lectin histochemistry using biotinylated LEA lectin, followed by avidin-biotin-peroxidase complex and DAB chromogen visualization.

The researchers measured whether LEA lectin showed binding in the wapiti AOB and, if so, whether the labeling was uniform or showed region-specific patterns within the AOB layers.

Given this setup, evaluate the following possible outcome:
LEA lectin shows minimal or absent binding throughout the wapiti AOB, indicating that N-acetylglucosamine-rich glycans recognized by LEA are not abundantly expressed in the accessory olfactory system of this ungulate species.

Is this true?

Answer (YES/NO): NO